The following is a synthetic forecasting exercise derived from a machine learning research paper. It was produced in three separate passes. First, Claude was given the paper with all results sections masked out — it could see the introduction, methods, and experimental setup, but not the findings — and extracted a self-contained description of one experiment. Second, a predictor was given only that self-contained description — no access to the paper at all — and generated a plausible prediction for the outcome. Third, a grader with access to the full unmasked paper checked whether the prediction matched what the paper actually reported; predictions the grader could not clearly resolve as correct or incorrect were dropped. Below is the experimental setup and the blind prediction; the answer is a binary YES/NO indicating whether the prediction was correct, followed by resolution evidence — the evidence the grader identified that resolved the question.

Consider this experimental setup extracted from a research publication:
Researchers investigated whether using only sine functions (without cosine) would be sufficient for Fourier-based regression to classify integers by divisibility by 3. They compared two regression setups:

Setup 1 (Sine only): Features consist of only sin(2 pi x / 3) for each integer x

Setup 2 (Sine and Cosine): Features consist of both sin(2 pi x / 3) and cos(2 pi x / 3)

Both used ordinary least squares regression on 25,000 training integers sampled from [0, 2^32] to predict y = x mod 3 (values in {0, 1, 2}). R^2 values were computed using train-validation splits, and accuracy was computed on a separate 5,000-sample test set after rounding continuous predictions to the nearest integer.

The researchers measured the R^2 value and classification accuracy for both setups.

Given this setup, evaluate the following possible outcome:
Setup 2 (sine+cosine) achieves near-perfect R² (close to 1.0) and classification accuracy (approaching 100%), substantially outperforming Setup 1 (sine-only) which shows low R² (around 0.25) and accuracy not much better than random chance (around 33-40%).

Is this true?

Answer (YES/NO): YES